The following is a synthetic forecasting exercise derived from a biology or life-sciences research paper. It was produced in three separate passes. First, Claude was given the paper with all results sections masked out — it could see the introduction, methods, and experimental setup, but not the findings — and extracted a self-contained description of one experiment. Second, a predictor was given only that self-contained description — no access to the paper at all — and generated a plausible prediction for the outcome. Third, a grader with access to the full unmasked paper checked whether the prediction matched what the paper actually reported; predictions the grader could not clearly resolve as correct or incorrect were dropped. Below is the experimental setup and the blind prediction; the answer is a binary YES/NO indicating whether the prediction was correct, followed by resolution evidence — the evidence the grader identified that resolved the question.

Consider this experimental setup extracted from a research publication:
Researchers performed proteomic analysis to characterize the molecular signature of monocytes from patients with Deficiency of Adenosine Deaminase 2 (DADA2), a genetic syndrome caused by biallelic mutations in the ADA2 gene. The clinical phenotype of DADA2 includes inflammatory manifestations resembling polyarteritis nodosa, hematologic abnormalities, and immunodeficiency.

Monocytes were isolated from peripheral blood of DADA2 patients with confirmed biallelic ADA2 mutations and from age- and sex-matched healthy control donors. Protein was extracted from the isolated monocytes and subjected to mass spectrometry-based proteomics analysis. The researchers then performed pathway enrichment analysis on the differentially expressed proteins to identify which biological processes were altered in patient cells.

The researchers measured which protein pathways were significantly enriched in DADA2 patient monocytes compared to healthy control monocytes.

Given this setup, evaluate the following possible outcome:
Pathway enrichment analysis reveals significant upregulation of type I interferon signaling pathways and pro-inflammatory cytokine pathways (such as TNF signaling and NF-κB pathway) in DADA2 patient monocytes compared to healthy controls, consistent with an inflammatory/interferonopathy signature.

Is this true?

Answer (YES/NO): NO